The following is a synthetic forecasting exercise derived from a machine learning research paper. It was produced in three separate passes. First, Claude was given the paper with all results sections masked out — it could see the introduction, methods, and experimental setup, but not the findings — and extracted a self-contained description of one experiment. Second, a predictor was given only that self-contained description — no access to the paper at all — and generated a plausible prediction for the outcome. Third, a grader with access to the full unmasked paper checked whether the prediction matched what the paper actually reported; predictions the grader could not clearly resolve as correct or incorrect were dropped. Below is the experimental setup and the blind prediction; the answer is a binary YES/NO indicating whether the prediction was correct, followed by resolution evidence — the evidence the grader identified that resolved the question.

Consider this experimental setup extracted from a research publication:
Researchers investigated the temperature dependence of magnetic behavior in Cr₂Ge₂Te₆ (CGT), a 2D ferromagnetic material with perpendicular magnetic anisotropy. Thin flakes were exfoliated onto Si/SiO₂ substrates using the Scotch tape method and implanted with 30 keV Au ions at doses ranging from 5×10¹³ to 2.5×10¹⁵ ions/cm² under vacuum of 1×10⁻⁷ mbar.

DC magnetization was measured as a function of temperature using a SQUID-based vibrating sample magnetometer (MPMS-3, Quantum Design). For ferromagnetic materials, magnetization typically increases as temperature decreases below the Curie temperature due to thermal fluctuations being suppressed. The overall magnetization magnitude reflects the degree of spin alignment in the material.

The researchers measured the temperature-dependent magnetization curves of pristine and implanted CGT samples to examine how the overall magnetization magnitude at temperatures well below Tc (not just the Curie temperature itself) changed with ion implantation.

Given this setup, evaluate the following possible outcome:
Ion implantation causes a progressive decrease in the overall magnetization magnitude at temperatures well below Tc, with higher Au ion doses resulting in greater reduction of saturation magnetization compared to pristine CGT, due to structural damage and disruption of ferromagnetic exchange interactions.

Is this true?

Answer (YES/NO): YES